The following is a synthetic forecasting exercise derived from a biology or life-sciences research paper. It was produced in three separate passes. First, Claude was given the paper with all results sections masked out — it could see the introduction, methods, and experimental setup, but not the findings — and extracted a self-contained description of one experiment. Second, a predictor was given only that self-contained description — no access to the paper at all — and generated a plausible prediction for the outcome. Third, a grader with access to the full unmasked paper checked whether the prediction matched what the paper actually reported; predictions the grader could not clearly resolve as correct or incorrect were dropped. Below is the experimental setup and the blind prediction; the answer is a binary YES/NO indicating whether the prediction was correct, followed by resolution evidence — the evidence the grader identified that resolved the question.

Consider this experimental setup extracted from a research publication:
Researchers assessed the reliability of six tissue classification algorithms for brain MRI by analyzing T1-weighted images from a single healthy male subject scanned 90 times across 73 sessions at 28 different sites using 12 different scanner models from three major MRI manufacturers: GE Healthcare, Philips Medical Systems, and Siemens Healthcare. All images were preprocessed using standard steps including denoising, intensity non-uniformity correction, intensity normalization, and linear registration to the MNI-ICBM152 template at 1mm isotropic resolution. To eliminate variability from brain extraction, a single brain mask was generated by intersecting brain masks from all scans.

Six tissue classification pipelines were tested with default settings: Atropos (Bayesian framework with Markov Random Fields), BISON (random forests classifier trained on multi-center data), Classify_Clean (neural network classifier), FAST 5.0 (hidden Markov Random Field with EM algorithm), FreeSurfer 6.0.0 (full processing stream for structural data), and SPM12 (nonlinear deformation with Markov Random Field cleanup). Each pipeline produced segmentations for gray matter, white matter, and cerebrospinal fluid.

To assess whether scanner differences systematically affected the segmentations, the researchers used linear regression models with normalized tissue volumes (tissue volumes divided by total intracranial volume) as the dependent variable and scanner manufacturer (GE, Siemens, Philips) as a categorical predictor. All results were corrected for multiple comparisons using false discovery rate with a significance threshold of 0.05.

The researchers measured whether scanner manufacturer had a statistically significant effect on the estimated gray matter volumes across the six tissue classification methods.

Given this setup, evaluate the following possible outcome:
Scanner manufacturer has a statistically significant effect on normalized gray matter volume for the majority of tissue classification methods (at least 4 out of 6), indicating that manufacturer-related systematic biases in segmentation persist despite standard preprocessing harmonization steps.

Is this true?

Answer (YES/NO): YES